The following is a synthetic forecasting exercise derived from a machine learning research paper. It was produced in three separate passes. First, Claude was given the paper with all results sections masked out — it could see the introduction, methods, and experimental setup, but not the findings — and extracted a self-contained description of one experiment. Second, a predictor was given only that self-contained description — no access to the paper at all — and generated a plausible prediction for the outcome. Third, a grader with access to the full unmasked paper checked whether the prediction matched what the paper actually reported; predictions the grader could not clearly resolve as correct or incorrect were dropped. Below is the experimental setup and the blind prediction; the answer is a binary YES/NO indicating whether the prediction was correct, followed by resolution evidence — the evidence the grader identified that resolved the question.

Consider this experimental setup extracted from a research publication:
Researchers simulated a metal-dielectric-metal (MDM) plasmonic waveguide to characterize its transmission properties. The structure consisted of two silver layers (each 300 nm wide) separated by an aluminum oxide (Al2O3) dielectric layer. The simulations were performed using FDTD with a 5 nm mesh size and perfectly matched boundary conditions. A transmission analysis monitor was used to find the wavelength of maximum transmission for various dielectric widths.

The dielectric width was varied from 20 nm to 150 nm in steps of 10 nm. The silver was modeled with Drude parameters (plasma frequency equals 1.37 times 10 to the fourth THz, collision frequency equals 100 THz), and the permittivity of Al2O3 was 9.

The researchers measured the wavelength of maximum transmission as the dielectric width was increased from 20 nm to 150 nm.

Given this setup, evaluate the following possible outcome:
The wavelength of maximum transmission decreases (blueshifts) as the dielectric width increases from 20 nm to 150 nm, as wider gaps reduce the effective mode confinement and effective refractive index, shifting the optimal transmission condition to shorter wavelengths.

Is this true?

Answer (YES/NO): NO